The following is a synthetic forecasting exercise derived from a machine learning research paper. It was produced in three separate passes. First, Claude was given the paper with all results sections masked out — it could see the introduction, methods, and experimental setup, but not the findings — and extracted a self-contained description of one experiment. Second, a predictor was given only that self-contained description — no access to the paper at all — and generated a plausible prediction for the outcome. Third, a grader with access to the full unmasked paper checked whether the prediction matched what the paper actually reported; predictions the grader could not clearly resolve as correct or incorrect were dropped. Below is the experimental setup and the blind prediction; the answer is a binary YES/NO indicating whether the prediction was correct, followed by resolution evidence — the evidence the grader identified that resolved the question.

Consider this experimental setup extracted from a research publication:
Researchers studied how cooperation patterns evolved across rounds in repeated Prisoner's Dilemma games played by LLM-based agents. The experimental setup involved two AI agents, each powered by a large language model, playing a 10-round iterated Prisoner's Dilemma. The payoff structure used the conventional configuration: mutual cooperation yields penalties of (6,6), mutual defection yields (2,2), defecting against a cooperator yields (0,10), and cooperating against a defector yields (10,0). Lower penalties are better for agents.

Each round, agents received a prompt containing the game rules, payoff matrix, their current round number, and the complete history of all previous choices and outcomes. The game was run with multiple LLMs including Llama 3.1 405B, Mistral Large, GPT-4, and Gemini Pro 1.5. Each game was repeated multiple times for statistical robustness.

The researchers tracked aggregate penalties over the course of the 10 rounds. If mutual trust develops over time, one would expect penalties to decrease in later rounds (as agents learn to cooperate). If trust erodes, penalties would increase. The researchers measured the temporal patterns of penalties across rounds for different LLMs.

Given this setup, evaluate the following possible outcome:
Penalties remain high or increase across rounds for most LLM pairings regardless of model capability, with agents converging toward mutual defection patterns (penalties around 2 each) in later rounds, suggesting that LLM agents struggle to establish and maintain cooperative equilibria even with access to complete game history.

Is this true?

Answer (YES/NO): NO